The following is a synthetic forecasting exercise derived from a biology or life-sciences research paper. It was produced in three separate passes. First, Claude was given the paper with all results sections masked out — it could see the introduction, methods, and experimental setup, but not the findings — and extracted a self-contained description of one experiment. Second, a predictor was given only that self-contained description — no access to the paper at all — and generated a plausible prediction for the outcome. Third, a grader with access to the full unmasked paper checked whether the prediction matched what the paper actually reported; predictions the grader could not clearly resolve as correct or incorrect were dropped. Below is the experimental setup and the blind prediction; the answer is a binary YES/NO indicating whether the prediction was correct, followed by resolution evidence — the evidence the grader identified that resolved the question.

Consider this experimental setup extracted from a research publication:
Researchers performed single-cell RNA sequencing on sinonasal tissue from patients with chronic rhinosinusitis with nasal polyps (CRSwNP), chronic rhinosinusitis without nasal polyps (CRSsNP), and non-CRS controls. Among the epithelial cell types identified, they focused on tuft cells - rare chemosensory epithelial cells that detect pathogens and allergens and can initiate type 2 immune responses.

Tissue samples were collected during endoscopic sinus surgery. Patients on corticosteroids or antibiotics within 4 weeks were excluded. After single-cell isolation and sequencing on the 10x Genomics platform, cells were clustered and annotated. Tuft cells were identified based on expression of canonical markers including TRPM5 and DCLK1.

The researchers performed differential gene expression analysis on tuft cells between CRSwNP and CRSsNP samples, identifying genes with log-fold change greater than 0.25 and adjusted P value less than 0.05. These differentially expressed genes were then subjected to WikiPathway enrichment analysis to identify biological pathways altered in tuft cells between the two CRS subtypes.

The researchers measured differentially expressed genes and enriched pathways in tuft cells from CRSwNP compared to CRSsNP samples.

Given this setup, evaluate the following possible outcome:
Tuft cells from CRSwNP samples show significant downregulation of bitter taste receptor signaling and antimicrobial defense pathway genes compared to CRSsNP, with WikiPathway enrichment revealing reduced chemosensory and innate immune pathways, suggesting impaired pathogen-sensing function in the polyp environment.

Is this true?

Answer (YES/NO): NO